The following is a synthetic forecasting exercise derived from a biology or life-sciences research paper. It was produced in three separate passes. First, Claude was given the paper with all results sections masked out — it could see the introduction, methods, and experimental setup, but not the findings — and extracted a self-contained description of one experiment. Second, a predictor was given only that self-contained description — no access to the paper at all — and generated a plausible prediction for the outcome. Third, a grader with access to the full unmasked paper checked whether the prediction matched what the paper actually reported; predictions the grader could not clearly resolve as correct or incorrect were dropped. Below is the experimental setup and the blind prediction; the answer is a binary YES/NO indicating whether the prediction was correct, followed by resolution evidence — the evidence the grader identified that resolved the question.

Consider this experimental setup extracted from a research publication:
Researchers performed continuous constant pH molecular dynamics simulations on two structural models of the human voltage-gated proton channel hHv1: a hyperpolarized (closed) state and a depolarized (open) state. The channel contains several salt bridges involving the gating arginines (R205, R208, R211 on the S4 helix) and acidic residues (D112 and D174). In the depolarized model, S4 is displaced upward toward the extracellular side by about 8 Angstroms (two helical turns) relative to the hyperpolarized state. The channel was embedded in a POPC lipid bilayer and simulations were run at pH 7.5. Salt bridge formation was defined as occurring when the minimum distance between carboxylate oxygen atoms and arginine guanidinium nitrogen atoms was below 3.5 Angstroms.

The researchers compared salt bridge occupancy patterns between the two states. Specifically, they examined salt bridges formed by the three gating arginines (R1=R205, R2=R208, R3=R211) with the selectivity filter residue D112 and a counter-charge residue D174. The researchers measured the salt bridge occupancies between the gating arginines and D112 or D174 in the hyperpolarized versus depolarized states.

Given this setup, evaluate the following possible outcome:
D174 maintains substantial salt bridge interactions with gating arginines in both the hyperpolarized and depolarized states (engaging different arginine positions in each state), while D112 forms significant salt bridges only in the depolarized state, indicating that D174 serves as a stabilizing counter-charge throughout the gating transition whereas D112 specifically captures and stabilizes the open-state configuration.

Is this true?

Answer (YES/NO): NO